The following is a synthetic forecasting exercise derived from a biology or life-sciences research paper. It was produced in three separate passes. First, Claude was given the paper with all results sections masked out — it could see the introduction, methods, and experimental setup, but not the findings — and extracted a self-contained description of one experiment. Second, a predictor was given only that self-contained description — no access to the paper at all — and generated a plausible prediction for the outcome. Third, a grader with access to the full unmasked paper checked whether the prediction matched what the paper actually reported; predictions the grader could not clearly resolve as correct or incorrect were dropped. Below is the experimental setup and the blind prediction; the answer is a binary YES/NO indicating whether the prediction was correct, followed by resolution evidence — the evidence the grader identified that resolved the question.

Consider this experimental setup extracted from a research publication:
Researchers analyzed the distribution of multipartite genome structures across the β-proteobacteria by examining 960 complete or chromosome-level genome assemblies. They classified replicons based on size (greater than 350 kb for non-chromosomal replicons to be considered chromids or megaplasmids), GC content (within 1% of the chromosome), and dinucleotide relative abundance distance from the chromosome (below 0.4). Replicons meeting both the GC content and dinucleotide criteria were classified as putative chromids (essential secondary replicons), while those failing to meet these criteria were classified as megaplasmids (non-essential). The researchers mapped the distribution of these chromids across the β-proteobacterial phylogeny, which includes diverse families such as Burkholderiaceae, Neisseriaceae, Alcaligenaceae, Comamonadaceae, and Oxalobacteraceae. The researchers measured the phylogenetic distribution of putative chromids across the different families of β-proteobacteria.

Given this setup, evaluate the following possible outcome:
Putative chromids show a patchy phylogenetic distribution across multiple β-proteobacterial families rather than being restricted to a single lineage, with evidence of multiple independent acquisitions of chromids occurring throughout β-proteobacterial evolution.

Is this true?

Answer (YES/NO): NO